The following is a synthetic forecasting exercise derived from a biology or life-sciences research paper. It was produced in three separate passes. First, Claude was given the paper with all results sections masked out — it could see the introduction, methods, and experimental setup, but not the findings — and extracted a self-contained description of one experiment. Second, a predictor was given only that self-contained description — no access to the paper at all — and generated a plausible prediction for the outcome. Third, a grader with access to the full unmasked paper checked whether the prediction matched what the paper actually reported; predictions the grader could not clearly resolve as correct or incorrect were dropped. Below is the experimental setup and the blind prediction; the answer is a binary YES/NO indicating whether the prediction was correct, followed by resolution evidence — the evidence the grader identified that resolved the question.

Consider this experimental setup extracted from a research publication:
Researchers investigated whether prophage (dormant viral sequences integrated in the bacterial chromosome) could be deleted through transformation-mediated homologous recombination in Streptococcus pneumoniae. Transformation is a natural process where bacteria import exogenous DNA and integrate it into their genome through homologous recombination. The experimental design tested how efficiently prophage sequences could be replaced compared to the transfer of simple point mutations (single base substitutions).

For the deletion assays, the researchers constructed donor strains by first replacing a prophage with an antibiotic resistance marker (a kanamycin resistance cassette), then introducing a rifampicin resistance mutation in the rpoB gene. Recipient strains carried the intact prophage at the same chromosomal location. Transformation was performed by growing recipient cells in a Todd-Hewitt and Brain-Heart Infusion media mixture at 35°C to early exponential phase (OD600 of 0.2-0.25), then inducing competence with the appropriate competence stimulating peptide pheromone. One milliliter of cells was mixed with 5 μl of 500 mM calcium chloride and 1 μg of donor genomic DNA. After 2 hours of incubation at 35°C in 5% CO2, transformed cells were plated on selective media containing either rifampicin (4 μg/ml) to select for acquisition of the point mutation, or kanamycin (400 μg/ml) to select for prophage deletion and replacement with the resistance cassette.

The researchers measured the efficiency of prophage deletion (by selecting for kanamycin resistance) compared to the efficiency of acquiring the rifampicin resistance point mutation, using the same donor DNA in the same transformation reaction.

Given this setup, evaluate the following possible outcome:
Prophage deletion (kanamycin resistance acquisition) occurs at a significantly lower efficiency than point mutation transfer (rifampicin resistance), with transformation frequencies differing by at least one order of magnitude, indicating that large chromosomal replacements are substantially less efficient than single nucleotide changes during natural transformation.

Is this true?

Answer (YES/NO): NO